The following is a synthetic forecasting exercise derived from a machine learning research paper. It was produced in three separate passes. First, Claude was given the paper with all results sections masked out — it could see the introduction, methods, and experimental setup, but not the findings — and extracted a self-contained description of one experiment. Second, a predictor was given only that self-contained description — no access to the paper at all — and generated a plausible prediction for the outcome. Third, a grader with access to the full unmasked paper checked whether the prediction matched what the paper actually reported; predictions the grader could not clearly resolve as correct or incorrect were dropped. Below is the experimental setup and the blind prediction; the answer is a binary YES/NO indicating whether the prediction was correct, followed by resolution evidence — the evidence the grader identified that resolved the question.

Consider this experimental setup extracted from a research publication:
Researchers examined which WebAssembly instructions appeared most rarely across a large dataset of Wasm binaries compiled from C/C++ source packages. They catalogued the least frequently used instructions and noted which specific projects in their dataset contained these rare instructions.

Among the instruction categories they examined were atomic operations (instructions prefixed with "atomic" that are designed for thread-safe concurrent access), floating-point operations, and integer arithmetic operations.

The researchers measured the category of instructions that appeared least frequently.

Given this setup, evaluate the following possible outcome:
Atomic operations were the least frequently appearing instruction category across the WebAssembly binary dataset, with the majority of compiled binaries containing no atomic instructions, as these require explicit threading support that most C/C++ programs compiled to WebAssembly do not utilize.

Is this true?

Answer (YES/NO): YES